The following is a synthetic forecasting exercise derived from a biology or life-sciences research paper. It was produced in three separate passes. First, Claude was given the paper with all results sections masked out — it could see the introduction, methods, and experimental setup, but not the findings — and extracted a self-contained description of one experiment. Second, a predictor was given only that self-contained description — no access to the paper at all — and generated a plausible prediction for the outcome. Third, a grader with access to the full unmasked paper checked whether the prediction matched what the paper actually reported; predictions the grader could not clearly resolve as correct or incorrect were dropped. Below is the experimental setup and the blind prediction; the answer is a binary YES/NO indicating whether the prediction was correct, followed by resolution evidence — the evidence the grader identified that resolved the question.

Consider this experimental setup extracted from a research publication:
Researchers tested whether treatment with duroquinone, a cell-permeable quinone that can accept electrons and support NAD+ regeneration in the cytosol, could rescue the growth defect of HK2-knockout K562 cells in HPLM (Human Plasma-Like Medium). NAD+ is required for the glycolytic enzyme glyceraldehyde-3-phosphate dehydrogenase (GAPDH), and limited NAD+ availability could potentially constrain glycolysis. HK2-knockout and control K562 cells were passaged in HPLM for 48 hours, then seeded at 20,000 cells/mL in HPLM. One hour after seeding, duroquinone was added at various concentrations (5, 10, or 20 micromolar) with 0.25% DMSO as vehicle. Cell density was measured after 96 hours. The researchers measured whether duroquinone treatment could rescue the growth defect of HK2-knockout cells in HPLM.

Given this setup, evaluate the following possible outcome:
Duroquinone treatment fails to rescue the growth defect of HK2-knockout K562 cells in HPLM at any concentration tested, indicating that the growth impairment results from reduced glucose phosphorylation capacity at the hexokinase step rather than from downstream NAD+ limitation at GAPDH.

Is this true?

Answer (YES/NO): YES